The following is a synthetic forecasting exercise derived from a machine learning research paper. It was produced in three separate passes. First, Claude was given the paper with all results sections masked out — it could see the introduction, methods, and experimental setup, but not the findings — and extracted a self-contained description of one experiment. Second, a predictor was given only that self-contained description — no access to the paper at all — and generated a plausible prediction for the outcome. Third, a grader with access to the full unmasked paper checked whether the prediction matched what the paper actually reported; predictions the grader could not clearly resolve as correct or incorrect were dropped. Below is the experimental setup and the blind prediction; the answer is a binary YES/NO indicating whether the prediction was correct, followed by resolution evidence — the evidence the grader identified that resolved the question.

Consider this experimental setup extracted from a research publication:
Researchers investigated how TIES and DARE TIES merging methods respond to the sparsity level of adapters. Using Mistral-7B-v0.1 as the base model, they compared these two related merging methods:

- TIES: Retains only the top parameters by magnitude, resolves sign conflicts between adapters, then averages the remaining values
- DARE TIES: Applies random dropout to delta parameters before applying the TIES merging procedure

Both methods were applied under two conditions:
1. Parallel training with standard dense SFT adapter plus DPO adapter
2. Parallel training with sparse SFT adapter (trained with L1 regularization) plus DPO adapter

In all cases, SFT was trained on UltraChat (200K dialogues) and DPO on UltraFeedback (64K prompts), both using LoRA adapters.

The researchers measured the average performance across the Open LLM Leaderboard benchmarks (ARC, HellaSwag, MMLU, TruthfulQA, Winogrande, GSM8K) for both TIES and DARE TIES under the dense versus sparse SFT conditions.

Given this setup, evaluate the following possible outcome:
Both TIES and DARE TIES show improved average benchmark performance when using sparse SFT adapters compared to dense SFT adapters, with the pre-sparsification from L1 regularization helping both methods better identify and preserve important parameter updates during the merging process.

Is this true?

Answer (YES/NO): YES